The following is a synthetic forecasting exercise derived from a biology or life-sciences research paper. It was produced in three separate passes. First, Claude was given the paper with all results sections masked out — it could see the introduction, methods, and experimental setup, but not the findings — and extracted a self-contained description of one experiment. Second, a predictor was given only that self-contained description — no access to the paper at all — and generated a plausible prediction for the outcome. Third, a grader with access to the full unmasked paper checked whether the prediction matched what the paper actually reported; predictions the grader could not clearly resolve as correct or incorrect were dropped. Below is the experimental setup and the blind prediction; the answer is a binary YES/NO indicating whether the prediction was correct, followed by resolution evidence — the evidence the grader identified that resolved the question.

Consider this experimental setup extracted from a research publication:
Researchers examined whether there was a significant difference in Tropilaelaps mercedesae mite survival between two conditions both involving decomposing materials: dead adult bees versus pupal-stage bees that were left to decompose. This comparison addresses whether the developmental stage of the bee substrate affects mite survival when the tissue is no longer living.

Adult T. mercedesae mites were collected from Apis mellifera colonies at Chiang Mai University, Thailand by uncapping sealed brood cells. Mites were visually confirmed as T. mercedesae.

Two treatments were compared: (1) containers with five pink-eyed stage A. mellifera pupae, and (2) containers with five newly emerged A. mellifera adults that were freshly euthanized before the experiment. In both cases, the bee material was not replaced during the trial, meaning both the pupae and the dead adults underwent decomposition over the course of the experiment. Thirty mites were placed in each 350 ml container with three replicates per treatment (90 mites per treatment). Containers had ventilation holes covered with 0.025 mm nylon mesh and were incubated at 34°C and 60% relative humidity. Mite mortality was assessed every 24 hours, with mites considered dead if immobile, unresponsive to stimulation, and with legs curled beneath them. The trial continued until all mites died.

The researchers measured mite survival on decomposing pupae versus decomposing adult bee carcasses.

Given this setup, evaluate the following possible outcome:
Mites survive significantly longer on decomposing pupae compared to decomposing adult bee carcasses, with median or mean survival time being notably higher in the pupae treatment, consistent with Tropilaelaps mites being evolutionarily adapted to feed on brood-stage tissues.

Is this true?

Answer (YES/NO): NO